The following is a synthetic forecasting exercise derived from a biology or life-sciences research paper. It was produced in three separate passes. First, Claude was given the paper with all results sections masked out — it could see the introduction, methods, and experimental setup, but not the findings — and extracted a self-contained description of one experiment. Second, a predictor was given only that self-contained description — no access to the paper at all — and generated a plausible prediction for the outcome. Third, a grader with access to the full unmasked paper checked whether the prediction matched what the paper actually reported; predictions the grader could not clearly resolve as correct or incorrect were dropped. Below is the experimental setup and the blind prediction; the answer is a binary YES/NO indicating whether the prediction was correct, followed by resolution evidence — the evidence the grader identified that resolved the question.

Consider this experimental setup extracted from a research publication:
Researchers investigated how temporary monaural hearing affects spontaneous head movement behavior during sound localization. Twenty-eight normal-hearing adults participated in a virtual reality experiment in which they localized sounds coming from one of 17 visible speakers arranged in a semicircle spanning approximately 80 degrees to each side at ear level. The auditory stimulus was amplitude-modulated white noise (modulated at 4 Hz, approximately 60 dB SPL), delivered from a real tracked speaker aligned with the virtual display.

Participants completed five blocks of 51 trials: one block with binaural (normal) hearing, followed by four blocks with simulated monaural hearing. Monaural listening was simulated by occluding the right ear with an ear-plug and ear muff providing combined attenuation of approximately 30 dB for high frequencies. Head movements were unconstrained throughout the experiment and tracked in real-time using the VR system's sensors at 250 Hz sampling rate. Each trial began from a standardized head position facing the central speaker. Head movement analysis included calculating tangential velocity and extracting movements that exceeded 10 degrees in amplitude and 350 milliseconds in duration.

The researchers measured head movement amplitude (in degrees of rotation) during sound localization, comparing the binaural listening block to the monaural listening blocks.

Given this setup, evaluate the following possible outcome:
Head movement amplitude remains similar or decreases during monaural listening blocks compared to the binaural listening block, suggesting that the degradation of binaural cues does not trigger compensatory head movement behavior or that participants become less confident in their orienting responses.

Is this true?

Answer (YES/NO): NO